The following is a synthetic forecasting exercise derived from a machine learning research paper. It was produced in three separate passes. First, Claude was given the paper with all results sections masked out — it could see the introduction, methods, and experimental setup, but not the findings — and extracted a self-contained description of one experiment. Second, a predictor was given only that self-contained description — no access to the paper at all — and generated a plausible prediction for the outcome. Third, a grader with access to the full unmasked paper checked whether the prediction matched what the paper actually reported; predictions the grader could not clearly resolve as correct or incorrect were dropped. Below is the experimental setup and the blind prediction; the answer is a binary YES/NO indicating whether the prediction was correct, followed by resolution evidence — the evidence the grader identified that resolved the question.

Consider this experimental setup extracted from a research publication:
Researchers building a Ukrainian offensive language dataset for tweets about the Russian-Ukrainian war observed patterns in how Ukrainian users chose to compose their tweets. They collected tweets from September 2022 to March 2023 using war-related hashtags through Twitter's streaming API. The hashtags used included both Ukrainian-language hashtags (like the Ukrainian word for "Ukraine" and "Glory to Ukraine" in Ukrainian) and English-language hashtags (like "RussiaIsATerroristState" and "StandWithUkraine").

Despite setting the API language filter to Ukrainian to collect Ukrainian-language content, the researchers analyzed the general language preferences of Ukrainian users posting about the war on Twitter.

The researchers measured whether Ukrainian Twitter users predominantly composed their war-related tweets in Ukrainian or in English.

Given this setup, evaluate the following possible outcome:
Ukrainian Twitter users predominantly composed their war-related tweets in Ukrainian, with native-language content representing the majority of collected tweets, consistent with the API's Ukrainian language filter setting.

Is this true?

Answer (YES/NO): NO